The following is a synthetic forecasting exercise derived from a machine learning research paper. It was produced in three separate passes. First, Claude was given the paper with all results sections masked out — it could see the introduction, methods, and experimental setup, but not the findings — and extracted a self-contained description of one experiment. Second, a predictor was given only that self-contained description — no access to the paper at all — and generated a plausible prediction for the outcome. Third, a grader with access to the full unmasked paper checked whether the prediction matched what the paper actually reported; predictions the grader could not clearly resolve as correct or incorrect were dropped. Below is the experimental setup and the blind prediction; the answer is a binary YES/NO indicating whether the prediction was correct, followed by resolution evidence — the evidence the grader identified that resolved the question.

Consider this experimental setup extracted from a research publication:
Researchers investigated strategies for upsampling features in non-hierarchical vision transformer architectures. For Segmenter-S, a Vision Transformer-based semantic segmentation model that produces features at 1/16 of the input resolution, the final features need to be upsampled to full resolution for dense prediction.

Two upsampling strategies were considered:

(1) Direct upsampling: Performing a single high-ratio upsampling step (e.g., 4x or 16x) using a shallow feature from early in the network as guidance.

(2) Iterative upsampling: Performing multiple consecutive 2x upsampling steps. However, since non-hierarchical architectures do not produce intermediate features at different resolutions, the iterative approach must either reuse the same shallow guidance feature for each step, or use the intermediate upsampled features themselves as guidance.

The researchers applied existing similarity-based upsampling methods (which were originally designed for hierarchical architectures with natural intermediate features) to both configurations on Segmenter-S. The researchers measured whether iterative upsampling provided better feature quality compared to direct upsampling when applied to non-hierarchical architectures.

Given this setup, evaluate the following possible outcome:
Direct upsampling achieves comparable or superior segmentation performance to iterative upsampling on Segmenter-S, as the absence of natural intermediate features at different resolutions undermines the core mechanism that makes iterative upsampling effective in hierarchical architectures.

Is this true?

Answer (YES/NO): NO